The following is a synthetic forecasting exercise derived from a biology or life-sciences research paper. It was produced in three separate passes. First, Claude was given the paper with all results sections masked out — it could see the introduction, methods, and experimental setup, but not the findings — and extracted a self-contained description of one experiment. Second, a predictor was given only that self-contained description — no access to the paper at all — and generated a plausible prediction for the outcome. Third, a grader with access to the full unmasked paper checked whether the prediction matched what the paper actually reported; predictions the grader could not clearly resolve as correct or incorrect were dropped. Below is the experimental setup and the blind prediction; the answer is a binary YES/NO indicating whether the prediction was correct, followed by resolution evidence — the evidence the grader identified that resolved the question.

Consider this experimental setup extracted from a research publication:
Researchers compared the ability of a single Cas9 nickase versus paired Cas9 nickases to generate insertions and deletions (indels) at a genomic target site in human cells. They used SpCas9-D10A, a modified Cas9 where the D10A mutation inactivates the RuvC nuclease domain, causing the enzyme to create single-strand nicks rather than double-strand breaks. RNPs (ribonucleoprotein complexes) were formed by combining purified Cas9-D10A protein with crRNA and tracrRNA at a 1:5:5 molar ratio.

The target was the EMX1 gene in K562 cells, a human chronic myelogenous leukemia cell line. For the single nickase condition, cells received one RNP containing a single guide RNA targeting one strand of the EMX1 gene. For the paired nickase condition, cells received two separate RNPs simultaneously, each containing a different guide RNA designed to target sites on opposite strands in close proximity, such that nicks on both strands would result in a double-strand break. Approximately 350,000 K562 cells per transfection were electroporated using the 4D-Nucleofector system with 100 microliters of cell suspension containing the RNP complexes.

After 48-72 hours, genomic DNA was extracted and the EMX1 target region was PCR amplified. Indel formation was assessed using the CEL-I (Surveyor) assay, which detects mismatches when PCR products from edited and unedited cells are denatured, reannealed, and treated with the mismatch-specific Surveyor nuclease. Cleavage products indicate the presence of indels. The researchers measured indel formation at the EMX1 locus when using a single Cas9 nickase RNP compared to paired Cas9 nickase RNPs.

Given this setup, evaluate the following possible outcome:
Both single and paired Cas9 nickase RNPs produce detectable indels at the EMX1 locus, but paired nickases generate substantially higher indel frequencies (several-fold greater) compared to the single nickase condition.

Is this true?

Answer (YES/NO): NO